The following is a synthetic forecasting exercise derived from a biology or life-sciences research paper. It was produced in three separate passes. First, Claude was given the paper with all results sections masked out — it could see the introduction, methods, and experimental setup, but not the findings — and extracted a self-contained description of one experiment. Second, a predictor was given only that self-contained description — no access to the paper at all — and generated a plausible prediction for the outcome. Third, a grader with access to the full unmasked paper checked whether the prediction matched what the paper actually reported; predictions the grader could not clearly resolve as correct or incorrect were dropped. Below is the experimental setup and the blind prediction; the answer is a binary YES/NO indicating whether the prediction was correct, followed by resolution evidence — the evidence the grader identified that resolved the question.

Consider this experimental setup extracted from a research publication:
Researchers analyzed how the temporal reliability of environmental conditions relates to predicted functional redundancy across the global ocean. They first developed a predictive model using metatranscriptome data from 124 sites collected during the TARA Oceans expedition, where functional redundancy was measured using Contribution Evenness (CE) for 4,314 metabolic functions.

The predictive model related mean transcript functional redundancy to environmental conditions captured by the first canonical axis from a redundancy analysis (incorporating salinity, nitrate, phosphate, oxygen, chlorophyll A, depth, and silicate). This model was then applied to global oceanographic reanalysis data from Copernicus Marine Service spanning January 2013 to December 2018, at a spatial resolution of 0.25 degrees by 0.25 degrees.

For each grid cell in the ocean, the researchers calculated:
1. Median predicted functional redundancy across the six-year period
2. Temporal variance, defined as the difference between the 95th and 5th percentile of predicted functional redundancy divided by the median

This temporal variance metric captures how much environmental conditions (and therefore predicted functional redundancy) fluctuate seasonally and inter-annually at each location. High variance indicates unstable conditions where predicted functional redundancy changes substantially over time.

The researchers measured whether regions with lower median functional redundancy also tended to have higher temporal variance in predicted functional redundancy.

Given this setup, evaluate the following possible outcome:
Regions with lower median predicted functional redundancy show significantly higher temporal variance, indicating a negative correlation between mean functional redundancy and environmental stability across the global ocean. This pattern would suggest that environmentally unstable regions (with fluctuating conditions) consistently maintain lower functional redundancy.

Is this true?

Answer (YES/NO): NO